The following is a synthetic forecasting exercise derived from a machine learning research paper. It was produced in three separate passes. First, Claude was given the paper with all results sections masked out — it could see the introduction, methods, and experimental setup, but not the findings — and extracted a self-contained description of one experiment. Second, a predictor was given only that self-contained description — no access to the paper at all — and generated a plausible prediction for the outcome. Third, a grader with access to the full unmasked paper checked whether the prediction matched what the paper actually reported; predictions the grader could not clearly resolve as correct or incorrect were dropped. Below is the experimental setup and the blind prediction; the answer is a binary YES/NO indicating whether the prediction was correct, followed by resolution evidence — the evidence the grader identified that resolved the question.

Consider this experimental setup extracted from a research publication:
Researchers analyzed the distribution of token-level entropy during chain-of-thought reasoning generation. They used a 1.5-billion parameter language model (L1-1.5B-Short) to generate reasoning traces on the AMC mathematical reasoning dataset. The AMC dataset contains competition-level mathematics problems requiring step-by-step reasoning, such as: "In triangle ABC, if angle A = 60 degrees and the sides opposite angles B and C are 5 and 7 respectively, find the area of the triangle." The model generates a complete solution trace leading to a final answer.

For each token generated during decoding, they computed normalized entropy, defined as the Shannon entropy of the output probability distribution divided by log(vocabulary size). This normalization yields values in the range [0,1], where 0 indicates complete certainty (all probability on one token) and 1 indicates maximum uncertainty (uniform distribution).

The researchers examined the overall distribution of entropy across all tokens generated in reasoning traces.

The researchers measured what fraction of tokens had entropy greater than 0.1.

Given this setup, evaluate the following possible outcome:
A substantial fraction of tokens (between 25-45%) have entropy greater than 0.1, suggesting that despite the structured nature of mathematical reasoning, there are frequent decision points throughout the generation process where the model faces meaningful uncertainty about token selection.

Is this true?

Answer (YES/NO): NO